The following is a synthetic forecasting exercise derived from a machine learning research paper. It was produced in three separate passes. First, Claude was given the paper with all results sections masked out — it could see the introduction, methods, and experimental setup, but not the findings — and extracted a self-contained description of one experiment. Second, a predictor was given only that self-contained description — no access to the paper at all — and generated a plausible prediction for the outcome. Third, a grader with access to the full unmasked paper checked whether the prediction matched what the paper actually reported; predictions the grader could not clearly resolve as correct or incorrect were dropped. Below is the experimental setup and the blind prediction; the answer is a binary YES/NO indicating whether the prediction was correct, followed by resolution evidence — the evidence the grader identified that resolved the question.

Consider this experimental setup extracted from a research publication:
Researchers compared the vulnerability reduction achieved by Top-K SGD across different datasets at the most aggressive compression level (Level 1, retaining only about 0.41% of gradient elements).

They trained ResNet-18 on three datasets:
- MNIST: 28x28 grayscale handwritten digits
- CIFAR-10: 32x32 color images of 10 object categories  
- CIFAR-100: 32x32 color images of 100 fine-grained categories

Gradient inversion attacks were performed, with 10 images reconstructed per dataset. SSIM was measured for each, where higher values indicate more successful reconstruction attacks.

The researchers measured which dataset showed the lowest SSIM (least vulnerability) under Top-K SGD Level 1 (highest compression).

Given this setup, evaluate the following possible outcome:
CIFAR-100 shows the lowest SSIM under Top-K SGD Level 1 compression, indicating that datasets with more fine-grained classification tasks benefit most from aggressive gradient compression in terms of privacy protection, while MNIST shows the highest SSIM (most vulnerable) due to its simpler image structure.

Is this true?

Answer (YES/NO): NO